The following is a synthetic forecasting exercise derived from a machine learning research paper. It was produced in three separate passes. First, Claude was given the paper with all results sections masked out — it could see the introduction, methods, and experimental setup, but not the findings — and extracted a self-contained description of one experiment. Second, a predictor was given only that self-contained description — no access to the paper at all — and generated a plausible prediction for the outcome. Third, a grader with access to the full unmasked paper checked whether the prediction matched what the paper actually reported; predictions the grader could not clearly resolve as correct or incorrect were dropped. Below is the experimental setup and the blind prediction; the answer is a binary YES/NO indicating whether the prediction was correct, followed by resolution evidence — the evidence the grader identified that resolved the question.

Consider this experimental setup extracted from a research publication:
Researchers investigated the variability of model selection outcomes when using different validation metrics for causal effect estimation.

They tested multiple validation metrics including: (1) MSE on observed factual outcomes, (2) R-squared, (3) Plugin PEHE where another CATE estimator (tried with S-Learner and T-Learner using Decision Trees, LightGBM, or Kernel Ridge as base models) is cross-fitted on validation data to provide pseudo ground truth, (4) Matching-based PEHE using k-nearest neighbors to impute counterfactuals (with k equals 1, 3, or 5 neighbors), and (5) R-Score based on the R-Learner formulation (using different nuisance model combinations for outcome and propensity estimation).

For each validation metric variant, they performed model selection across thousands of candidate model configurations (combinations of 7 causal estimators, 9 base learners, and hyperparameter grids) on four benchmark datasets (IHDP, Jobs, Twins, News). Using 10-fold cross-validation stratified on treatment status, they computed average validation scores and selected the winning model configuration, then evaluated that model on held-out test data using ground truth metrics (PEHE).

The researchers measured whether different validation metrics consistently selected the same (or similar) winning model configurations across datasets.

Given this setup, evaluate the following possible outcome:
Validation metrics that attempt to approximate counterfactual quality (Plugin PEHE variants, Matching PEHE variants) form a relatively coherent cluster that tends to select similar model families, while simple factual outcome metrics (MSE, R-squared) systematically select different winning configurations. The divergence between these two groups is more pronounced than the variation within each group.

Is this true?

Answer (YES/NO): NO